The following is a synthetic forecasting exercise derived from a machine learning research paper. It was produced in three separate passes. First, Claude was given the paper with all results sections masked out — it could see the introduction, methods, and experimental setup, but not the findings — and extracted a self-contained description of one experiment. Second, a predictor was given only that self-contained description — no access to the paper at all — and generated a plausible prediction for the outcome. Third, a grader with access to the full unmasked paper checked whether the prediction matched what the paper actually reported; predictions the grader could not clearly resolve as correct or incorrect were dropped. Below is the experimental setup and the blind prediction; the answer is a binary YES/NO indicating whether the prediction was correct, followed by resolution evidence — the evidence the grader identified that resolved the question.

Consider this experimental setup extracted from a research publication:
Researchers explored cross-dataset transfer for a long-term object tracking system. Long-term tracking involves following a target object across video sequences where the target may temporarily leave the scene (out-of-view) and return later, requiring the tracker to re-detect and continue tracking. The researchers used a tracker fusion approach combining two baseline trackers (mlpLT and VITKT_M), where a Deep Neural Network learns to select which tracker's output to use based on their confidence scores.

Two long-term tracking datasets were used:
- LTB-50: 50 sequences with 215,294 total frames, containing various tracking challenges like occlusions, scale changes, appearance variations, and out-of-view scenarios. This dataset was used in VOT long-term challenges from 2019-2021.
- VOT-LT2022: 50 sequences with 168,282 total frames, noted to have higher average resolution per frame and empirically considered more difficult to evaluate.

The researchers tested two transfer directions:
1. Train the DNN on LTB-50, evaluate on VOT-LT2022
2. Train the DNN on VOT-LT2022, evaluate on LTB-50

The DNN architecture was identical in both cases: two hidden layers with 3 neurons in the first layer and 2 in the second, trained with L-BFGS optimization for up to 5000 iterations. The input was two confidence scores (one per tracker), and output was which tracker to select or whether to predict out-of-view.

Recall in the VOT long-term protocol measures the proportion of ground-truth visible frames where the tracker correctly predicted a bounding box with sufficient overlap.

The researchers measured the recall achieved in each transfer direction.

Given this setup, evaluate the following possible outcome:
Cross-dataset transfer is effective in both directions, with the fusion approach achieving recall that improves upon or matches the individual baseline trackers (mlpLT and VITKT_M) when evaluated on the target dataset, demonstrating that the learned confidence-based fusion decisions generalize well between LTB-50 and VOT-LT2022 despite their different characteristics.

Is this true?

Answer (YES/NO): YES